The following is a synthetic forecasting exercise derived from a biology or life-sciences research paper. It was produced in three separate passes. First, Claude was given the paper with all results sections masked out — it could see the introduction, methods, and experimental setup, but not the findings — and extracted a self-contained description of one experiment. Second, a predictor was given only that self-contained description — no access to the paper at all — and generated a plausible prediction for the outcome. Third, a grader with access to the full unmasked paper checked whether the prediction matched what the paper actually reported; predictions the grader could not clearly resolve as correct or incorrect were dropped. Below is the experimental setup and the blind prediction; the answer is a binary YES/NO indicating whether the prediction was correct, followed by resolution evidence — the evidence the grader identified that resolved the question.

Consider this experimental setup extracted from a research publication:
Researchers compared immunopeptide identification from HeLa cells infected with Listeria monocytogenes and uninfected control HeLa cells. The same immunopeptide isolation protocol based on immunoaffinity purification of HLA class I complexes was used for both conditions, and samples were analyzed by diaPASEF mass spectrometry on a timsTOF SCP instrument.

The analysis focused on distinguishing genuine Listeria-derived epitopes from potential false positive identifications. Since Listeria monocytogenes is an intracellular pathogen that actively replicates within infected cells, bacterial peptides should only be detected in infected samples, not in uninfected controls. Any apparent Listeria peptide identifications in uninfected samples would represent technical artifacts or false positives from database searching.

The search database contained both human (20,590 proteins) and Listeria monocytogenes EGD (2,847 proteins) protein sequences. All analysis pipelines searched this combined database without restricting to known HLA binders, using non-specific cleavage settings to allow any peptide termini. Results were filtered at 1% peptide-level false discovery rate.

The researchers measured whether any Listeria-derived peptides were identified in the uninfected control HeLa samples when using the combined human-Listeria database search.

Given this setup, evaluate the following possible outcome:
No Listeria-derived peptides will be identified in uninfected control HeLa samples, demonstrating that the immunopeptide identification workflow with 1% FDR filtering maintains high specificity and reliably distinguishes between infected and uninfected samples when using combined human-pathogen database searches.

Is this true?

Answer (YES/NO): NO